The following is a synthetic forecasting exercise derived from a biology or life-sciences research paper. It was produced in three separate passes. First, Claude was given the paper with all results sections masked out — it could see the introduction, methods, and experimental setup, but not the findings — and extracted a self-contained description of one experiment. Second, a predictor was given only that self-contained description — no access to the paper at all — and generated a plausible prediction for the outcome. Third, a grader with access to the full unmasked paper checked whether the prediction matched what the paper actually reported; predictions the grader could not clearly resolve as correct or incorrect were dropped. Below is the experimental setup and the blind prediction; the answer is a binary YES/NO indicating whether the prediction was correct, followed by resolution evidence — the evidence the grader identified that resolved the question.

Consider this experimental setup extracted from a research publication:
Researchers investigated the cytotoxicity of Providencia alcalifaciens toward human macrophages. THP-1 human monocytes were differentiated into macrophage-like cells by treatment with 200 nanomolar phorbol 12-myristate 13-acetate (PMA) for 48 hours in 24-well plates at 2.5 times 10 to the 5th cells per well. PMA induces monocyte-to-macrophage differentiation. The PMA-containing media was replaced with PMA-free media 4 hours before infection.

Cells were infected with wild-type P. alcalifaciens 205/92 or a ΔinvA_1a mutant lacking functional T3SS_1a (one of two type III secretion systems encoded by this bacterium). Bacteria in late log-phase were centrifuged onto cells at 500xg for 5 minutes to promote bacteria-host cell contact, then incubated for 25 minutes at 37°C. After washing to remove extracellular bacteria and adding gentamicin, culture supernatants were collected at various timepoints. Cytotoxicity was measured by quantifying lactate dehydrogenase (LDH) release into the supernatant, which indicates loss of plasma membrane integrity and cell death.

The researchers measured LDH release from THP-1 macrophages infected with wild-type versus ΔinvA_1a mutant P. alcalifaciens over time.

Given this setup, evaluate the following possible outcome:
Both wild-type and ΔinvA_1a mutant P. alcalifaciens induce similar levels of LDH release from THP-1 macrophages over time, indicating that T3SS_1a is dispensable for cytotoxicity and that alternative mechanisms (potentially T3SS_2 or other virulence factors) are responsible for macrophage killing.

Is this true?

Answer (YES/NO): NO